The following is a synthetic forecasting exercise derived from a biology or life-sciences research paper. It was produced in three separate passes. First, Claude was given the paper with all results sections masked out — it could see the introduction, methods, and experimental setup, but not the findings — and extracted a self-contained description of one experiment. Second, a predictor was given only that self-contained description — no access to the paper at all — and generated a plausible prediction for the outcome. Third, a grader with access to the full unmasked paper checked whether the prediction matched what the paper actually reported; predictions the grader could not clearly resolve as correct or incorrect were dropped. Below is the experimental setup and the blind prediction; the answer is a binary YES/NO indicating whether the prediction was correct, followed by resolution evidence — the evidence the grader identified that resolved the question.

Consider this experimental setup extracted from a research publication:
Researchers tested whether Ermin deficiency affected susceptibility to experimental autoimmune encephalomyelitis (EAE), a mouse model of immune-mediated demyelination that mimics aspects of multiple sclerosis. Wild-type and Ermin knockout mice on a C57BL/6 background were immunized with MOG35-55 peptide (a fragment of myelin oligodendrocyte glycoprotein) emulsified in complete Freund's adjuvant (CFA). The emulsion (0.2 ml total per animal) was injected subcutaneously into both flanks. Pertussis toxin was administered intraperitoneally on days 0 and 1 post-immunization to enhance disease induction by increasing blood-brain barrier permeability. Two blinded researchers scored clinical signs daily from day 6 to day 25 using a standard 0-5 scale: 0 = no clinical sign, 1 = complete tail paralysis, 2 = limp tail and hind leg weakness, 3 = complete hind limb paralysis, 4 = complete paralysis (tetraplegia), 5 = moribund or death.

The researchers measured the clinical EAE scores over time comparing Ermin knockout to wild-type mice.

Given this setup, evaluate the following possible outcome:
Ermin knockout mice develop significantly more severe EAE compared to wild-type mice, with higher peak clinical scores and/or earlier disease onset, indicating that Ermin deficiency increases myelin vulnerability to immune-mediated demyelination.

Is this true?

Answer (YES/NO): YES